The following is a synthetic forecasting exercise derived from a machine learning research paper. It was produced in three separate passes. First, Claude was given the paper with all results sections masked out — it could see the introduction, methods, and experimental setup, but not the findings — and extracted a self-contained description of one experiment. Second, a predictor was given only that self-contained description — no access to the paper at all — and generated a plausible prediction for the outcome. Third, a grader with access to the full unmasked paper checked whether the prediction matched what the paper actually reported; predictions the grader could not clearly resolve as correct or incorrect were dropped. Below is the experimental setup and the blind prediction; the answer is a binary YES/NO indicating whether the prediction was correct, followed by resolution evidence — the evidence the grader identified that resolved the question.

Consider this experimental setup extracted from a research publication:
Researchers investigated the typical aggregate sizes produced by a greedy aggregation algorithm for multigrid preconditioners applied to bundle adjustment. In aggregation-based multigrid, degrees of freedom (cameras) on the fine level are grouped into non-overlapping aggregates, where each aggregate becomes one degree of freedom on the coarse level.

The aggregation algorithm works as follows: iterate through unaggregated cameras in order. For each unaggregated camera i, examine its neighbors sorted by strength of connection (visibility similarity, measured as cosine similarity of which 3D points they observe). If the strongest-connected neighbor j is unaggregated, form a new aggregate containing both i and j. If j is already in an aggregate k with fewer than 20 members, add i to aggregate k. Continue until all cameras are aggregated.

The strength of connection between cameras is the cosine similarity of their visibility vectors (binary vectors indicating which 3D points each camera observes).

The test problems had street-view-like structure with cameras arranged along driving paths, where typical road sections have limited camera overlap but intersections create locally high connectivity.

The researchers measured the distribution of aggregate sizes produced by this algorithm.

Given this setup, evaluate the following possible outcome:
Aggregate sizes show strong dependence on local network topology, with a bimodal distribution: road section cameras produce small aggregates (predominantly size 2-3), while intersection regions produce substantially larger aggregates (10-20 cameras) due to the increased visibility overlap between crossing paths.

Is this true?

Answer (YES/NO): NO